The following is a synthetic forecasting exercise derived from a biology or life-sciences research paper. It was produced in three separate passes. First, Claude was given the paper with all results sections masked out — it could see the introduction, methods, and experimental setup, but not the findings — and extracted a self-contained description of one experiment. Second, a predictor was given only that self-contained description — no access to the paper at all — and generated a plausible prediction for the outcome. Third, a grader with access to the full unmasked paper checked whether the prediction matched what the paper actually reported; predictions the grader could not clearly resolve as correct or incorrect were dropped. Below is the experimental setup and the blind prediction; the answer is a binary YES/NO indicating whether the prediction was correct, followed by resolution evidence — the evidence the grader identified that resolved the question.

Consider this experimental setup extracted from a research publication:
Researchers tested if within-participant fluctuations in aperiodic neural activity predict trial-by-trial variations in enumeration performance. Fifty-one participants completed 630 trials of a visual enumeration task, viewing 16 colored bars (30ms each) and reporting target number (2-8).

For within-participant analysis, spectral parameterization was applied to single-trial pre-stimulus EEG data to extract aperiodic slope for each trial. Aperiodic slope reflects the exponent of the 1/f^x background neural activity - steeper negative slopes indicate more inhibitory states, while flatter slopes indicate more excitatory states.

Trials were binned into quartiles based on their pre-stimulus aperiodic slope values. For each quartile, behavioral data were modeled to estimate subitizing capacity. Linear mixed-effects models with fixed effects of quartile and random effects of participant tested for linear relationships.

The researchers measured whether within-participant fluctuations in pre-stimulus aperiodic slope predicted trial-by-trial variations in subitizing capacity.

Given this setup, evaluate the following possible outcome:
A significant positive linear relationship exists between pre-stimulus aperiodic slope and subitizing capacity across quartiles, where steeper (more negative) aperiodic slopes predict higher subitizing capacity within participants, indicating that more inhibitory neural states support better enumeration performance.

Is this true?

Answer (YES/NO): NO